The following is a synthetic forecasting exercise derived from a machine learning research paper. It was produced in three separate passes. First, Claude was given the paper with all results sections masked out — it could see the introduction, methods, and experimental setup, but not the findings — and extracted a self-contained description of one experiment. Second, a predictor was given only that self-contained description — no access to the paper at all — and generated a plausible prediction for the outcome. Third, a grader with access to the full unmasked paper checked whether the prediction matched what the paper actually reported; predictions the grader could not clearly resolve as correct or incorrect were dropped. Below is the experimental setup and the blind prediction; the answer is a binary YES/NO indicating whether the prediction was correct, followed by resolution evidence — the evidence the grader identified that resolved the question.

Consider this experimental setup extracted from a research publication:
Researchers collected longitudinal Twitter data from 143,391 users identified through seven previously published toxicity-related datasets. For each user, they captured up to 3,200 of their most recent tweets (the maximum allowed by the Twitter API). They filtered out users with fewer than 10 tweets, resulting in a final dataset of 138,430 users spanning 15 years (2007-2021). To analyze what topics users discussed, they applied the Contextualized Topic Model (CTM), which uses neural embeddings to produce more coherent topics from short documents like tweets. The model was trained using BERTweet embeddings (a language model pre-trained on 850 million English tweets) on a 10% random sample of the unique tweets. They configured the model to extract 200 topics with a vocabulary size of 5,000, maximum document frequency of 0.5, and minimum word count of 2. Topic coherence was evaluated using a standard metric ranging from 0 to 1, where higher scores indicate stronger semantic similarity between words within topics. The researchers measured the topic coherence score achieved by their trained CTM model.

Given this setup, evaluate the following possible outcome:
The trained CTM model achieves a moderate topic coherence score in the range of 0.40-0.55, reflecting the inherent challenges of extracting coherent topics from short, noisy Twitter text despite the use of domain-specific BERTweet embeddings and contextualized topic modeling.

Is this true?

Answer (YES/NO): NO